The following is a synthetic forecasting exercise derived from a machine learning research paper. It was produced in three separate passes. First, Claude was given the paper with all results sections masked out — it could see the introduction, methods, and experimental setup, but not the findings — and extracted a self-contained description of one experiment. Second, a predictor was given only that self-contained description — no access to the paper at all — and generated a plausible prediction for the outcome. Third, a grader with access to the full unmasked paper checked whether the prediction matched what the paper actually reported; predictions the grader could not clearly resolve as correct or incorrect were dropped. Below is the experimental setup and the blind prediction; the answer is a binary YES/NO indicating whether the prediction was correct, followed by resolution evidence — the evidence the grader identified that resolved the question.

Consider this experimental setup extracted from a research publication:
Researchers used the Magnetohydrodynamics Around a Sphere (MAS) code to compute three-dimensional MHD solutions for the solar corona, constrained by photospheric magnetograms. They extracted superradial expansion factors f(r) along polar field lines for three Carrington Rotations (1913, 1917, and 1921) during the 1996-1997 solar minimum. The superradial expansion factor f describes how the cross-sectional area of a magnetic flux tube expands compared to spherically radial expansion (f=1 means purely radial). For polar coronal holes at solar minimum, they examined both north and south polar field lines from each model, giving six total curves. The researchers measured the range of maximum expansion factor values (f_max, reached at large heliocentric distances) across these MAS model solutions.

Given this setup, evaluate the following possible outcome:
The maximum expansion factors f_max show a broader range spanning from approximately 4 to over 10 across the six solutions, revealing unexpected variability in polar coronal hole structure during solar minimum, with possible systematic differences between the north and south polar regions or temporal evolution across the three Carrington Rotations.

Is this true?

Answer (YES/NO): NO